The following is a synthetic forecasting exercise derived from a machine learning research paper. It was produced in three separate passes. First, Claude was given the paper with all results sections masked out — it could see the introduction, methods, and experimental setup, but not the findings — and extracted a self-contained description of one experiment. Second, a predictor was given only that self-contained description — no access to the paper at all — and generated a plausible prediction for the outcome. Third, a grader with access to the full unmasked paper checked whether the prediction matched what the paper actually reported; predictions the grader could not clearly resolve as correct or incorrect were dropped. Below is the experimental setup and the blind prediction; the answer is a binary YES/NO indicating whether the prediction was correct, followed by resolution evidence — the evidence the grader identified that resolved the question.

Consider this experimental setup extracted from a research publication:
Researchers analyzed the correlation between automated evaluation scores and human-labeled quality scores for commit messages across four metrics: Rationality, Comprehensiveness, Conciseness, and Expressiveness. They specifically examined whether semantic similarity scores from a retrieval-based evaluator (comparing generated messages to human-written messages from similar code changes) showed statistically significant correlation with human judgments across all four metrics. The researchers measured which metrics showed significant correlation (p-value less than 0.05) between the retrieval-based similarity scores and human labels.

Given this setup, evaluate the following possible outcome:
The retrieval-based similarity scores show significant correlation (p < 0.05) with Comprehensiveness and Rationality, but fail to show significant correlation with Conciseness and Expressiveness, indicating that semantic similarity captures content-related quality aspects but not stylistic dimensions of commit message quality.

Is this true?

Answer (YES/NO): NO